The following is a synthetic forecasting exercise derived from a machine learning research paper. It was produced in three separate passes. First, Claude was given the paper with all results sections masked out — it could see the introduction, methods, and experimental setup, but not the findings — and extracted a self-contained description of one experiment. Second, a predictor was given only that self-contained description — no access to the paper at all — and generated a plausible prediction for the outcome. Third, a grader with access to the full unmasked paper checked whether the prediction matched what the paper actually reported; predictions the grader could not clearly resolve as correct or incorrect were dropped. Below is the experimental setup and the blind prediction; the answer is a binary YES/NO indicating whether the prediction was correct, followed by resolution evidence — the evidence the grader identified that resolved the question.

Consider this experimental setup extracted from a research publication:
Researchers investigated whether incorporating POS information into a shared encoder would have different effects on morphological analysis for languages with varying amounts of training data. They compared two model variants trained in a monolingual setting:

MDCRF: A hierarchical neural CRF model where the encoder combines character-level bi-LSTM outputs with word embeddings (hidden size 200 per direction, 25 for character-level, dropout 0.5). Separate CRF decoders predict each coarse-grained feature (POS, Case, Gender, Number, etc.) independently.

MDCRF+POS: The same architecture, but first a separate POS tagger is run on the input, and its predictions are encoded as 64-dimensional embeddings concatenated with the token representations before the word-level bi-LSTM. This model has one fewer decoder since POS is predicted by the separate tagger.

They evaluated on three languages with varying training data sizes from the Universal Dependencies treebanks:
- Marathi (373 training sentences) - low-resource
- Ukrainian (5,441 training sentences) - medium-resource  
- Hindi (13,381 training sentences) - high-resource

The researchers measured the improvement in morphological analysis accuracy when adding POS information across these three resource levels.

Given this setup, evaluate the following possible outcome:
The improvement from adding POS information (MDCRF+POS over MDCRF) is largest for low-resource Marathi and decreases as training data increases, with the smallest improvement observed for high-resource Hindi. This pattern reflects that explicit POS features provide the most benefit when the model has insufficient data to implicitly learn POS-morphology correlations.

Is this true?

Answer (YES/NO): YES